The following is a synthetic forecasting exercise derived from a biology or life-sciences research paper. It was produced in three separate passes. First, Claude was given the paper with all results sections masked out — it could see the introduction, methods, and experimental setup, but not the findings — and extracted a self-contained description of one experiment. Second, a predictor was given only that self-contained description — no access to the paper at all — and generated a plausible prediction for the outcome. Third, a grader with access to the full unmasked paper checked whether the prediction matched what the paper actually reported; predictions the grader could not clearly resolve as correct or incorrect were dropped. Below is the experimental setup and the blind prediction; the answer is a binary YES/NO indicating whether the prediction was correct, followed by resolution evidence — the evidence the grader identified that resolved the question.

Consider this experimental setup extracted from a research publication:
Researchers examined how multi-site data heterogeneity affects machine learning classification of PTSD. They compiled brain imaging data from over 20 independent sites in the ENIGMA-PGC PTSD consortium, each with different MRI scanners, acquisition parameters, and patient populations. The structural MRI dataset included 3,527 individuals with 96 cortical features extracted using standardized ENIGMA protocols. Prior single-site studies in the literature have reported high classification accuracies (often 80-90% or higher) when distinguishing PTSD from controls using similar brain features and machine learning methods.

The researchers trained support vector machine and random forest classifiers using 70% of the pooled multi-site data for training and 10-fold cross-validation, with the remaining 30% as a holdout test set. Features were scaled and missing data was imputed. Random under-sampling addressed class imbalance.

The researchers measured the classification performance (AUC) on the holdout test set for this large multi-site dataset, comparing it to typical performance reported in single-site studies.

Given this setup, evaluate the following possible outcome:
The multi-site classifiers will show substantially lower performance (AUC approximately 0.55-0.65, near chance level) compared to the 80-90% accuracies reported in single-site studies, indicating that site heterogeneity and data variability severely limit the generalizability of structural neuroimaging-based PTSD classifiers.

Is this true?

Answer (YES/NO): YES